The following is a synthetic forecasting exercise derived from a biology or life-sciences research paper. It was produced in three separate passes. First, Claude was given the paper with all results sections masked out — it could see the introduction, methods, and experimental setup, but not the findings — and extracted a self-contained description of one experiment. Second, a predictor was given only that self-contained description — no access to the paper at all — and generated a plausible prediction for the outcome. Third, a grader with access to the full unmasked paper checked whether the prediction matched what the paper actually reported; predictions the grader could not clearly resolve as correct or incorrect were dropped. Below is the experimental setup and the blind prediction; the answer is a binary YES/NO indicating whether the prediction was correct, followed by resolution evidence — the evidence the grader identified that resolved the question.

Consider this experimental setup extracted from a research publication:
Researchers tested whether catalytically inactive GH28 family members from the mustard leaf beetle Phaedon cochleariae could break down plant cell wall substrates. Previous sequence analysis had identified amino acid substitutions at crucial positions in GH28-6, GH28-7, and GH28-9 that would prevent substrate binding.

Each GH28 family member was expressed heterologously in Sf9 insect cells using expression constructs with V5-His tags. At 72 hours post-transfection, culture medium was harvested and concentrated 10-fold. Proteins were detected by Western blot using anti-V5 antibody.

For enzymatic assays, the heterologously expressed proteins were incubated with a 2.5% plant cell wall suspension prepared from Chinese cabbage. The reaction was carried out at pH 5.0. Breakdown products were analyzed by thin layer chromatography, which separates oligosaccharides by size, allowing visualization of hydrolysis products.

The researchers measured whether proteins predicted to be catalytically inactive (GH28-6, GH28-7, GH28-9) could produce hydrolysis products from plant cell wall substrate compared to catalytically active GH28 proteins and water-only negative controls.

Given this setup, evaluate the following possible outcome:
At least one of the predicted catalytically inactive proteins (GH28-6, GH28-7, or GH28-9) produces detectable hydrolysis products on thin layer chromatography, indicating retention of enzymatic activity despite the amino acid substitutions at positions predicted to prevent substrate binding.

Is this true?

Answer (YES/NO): NO